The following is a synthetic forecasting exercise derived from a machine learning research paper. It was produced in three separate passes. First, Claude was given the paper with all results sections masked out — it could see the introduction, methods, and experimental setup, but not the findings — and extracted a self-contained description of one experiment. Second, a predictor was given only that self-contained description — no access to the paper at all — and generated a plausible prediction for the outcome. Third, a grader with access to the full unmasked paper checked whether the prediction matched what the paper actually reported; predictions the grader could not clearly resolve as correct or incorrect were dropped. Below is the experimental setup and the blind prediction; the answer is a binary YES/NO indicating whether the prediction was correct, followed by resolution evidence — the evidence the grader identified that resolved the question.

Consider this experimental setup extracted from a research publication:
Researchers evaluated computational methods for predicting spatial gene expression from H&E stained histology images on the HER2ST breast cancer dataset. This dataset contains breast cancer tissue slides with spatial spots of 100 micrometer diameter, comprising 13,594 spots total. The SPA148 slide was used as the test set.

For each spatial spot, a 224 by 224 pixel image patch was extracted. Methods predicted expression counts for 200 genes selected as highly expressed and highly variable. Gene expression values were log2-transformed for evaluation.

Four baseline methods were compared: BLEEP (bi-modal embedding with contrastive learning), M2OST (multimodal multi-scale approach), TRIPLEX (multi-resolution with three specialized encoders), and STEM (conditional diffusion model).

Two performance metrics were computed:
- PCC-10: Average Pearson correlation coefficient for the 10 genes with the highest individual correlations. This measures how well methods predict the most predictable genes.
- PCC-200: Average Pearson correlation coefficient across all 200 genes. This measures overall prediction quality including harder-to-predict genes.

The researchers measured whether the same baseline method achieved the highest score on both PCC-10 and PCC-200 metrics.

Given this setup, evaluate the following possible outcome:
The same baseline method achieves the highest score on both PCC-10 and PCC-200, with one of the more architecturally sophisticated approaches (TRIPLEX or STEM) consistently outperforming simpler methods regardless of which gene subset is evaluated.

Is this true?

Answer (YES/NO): NO